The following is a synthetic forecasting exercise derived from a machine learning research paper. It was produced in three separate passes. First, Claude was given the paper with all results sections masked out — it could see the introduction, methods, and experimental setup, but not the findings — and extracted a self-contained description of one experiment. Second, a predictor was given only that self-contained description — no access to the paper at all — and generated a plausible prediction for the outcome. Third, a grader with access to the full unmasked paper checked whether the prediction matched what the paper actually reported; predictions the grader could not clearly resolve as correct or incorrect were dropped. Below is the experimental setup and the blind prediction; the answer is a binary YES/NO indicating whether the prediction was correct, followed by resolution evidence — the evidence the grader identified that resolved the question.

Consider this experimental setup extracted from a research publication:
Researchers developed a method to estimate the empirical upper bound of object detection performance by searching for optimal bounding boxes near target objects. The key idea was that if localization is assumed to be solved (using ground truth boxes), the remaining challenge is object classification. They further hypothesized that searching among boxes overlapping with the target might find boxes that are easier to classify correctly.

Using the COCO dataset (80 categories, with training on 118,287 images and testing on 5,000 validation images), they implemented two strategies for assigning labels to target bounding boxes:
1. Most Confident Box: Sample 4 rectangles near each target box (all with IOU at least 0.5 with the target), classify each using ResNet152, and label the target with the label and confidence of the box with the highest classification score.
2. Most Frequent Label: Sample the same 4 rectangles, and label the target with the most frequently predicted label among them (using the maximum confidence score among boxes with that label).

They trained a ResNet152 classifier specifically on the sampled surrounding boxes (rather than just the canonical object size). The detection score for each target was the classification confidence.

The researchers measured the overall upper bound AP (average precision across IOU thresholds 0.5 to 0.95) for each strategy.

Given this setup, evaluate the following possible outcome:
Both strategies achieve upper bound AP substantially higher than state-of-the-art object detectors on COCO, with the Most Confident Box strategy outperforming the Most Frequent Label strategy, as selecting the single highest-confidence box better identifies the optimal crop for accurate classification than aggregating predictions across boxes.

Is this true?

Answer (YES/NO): YES